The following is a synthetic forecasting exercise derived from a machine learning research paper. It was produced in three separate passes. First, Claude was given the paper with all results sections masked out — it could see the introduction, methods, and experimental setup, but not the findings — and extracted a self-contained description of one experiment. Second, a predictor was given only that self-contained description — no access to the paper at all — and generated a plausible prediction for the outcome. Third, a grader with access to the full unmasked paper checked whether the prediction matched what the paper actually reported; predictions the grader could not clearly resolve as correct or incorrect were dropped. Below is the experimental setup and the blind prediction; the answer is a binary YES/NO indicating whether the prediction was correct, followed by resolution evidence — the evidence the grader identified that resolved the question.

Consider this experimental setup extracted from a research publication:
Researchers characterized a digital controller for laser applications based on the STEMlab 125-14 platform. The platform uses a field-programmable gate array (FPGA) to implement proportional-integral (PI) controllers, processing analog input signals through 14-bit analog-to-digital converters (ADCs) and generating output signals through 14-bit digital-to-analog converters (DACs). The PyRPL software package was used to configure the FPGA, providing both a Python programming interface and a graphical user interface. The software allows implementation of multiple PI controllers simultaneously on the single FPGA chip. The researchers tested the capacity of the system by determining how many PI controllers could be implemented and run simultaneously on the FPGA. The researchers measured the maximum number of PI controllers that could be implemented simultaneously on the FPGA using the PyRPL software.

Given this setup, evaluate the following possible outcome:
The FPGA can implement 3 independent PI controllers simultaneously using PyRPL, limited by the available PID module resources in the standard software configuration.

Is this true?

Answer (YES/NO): YES